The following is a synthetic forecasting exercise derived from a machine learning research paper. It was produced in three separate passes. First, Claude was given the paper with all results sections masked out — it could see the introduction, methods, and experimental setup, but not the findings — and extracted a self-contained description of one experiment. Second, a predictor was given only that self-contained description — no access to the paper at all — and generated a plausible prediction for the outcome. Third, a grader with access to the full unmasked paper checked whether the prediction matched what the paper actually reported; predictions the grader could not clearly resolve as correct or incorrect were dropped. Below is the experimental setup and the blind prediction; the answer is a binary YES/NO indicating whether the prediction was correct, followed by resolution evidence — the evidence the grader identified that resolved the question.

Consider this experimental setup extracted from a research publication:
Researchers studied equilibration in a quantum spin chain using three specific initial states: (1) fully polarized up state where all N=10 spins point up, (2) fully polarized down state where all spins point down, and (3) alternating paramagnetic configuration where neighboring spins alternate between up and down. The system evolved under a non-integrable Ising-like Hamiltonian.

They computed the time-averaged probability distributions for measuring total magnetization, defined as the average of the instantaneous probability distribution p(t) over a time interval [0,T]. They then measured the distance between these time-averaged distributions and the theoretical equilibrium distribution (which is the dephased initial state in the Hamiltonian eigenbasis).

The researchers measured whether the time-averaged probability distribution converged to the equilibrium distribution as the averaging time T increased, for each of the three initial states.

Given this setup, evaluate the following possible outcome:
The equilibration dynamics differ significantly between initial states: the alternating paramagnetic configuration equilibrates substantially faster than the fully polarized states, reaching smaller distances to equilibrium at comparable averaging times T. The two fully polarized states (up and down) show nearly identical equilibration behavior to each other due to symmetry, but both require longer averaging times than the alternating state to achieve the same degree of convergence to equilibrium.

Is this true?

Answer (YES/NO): NO